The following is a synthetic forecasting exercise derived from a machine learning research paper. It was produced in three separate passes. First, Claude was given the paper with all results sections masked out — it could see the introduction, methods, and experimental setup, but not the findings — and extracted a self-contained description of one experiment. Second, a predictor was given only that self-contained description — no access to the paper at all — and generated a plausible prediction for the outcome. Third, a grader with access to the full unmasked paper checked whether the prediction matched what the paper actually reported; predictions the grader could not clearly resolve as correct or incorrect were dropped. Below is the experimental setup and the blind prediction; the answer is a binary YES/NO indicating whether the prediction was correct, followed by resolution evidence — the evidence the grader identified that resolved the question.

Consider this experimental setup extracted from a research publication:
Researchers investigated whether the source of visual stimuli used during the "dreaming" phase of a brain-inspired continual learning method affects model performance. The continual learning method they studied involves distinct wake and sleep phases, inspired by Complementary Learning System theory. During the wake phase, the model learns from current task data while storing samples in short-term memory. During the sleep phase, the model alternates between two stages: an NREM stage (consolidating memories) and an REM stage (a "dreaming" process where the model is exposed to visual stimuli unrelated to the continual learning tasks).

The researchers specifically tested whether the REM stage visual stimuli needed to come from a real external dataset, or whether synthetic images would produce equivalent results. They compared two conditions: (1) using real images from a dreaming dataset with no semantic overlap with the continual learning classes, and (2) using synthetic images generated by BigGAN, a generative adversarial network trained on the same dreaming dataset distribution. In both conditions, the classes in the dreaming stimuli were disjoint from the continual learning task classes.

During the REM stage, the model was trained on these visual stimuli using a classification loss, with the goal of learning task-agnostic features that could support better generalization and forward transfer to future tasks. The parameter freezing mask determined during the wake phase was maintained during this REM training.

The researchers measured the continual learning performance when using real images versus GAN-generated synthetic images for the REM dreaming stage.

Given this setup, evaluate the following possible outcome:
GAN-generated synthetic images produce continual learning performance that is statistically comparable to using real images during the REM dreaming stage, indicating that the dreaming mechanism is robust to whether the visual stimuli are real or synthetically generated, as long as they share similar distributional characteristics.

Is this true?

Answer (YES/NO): YES